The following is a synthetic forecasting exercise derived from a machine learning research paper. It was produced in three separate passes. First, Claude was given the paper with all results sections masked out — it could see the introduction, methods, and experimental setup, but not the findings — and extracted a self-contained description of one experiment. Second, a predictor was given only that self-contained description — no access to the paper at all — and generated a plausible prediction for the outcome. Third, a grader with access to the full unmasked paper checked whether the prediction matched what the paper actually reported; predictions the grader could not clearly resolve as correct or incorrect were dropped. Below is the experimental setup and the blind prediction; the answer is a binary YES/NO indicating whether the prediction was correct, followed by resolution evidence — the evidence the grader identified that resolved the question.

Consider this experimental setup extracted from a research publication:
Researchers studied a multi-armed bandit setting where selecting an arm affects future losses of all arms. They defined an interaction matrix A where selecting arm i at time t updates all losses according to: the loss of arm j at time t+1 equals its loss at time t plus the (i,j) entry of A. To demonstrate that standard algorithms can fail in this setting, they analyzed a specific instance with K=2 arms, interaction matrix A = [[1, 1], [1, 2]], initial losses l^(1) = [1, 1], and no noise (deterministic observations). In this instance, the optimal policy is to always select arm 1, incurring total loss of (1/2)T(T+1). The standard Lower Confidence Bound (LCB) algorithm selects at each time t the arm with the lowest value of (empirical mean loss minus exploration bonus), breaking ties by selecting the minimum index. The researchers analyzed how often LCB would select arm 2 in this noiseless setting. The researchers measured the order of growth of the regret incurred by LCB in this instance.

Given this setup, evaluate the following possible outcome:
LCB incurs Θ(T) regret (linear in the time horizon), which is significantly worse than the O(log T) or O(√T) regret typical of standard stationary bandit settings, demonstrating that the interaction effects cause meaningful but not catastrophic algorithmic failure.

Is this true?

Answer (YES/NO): NO